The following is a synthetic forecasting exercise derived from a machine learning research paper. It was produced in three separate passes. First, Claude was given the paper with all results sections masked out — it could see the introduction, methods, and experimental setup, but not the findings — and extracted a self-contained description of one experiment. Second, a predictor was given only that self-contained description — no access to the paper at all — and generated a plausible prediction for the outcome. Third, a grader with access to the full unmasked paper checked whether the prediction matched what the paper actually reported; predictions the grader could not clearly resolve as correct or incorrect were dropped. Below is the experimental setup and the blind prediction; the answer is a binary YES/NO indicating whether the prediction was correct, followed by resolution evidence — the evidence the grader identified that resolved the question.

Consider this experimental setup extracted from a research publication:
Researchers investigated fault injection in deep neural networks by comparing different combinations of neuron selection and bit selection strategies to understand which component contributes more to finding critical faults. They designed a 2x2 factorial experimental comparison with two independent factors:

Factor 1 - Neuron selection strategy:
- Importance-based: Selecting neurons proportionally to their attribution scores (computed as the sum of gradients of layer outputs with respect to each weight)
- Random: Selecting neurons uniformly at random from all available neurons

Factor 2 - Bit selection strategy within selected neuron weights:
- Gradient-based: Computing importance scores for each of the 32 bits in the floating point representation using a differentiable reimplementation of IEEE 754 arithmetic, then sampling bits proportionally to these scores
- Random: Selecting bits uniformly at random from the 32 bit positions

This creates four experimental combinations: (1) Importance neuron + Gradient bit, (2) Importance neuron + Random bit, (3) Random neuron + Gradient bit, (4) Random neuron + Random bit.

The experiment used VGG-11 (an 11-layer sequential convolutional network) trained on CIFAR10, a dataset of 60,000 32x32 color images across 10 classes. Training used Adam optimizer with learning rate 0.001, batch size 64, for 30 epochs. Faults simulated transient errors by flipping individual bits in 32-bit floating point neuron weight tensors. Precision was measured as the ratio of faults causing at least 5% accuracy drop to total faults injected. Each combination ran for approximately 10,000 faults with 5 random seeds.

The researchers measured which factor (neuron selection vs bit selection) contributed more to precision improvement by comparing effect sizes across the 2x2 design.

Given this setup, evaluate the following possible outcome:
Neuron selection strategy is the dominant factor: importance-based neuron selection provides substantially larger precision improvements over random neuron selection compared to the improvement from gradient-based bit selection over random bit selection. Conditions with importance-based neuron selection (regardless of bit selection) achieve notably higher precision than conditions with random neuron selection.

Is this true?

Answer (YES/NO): NO